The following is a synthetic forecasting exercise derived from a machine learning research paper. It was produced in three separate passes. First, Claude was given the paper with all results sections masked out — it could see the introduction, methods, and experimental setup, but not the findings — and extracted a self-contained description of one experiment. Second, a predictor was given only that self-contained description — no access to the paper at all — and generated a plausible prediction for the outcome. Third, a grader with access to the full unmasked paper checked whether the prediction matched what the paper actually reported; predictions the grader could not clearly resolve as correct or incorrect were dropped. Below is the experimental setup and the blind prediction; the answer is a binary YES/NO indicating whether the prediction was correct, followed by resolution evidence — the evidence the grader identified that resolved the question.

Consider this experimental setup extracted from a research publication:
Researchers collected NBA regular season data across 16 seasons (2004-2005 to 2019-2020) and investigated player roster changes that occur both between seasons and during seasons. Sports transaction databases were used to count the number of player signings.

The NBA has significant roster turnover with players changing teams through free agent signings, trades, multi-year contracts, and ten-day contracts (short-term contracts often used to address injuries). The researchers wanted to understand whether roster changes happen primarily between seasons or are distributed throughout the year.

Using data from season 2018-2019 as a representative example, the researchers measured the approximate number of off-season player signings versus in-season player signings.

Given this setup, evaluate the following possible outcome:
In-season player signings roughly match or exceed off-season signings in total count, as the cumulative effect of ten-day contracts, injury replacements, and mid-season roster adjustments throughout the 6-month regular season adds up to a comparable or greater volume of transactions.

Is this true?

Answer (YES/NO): NO